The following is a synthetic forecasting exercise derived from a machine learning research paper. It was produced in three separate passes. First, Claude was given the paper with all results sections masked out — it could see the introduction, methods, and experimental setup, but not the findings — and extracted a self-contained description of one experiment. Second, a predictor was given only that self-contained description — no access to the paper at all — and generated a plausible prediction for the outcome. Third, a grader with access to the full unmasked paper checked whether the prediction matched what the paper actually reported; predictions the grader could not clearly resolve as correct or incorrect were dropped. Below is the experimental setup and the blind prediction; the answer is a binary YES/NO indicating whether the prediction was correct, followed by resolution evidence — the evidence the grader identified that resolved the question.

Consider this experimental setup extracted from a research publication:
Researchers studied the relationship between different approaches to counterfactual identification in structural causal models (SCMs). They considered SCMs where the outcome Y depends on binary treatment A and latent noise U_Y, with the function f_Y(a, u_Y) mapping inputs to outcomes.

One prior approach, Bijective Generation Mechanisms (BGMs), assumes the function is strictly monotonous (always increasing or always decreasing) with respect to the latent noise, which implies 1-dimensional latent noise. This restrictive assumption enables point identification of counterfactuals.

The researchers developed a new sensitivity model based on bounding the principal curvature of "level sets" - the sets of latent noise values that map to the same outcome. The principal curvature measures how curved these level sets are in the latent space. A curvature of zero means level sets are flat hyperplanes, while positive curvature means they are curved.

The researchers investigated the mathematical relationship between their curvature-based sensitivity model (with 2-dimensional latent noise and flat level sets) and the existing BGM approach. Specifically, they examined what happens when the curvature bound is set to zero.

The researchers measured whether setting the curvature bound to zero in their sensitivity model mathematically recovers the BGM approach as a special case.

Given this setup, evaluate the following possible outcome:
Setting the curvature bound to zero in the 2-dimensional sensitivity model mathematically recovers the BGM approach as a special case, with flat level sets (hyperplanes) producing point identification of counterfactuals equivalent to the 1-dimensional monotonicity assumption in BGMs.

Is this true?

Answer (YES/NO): YES